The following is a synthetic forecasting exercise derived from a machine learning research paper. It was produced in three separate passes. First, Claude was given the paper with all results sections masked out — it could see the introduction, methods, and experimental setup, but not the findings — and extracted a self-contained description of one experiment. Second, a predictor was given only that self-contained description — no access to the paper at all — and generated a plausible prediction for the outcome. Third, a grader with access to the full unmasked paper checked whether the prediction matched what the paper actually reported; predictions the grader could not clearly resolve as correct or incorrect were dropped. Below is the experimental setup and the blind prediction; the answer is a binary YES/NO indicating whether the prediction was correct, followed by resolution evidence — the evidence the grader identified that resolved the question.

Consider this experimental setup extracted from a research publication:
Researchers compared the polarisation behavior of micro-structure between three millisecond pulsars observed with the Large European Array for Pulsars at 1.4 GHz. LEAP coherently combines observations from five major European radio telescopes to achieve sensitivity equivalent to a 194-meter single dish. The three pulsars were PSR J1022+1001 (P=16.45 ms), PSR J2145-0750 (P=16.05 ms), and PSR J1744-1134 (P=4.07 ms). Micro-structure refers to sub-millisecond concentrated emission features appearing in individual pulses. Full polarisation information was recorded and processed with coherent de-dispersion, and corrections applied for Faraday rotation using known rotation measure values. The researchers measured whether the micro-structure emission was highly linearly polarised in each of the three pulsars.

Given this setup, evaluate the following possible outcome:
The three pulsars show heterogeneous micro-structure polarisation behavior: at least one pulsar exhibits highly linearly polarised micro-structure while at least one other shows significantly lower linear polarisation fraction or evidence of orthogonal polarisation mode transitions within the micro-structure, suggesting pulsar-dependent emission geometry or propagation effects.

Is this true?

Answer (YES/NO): YES